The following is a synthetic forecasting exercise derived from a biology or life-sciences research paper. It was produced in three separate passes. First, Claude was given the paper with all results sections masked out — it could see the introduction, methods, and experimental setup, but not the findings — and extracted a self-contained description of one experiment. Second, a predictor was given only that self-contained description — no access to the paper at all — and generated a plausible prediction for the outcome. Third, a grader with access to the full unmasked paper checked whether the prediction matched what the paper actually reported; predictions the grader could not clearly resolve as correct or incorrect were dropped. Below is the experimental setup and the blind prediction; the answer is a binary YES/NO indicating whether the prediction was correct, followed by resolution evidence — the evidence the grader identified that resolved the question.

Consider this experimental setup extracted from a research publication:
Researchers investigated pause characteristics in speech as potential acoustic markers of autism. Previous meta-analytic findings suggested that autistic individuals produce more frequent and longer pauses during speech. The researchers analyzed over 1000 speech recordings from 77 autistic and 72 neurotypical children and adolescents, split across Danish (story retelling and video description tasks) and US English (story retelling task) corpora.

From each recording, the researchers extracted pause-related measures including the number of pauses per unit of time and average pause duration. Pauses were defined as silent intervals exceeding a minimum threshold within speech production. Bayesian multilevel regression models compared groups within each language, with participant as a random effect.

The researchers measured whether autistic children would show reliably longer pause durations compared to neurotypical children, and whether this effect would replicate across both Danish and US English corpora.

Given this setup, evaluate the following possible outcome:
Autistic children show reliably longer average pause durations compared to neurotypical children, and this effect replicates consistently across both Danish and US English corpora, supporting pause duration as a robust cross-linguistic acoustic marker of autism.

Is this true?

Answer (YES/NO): YES